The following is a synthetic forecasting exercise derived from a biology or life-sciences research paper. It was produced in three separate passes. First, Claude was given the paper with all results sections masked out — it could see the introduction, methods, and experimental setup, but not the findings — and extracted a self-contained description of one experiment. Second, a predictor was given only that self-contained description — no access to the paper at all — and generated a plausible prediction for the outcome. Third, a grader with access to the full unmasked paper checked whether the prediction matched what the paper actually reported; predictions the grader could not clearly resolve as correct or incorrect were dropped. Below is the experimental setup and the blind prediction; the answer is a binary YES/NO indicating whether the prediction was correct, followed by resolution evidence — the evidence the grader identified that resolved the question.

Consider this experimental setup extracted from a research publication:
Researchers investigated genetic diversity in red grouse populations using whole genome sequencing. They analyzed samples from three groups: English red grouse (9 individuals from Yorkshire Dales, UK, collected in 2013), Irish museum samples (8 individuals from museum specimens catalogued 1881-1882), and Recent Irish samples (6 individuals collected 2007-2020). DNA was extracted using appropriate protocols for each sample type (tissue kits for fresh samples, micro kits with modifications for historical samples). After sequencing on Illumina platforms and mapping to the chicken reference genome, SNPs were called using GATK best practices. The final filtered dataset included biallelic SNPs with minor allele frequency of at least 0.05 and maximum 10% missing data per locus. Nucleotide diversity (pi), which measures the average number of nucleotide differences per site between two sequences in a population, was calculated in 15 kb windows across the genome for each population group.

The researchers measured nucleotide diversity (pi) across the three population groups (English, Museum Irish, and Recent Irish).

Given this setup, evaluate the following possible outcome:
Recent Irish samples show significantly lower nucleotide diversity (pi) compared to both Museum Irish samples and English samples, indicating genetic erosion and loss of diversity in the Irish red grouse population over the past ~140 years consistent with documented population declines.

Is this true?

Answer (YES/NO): NO